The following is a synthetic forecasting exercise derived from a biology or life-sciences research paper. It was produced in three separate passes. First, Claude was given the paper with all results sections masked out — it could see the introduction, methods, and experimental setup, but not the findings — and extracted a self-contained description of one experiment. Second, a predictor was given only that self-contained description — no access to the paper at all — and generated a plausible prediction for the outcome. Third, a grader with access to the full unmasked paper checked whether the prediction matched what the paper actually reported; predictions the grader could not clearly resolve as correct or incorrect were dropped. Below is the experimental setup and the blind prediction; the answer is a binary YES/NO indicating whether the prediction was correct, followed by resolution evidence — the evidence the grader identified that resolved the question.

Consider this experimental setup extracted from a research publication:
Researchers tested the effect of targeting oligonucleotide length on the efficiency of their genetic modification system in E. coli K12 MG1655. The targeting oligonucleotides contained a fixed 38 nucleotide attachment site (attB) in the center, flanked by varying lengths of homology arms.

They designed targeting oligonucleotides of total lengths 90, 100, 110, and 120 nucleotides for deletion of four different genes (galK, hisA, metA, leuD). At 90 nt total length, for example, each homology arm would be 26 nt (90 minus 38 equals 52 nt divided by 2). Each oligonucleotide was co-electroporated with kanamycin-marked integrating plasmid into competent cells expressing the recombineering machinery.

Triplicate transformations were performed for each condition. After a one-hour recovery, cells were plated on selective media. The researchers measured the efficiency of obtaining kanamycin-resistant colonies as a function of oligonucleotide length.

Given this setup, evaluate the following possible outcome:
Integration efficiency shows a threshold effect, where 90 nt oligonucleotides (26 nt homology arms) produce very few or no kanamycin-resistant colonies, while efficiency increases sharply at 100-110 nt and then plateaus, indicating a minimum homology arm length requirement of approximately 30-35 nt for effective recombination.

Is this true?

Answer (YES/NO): NO